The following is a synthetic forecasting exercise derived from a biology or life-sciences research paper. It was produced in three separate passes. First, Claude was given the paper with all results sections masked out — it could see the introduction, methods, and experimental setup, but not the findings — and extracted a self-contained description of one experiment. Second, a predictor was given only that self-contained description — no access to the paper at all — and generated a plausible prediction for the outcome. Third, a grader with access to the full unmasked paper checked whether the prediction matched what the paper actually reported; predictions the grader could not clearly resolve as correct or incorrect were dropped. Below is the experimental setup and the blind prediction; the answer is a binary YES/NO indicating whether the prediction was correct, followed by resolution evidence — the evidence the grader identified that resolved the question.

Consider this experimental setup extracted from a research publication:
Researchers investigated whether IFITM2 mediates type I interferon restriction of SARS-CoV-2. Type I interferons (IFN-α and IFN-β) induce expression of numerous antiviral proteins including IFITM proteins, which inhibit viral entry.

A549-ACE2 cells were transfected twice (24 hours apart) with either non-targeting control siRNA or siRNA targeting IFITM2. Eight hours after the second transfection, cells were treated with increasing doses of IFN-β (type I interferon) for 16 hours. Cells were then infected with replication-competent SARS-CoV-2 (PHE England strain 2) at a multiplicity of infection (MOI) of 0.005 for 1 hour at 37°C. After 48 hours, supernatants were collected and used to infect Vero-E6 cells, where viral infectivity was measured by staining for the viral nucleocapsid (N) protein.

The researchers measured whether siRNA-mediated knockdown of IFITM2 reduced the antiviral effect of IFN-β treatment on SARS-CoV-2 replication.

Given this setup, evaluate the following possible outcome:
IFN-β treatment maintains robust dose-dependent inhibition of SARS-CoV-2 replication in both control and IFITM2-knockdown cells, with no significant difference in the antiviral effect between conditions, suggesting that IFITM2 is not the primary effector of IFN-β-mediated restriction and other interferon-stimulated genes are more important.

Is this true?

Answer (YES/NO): NO